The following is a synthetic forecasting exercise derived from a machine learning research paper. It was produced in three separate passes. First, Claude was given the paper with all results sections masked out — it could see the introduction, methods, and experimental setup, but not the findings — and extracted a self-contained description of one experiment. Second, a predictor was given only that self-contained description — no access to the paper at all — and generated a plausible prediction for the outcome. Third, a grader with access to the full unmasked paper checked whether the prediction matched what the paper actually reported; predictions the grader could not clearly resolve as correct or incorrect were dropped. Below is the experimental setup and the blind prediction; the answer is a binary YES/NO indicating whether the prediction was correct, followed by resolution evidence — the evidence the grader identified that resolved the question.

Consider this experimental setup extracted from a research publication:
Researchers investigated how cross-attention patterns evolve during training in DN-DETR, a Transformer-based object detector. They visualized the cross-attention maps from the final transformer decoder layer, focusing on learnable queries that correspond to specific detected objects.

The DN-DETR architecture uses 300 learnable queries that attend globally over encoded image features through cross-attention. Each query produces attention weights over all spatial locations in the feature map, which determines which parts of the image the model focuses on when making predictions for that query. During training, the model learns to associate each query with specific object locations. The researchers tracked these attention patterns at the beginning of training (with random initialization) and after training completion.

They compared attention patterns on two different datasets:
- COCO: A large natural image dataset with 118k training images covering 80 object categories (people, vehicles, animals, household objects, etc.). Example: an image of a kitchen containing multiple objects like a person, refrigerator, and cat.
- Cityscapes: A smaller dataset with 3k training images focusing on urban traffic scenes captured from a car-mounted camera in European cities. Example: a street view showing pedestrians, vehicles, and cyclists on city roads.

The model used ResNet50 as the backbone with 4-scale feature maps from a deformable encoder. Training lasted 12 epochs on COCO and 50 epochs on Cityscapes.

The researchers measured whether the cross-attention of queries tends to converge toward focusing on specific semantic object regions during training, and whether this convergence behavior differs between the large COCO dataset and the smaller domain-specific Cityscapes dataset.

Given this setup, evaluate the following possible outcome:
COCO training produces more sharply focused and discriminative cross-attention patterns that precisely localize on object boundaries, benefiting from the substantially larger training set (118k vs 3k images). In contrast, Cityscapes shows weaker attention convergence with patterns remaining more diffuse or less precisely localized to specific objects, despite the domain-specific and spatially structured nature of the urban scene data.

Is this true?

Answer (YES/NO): YES